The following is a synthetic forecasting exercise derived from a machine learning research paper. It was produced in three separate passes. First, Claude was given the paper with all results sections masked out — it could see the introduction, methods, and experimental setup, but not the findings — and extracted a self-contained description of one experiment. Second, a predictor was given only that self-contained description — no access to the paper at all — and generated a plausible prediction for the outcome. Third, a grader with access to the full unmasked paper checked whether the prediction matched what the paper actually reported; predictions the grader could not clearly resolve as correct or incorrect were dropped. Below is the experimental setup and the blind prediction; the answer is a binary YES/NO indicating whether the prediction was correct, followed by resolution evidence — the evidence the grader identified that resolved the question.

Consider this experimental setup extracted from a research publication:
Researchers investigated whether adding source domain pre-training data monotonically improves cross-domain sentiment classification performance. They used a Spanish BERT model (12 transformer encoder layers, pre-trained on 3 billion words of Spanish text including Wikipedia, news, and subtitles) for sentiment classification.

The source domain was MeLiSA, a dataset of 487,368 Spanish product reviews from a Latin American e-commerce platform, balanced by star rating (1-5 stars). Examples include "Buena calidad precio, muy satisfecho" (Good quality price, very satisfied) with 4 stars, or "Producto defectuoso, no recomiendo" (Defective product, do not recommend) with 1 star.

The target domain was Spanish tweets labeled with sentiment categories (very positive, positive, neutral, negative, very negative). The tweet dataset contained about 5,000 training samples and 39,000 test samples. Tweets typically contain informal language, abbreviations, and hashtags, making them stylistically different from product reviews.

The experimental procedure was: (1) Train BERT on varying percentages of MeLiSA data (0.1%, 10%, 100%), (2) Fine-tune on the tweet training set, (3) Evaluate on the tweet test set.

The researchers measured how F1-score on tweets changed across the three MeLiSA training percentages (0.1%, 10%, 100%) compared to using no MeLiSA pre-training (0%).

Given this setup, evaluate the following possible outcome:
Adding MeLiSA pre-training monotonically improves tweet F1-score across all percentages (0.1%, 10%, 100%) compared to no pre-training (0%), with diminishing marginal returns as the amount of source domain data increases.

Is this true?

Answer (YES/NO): NO